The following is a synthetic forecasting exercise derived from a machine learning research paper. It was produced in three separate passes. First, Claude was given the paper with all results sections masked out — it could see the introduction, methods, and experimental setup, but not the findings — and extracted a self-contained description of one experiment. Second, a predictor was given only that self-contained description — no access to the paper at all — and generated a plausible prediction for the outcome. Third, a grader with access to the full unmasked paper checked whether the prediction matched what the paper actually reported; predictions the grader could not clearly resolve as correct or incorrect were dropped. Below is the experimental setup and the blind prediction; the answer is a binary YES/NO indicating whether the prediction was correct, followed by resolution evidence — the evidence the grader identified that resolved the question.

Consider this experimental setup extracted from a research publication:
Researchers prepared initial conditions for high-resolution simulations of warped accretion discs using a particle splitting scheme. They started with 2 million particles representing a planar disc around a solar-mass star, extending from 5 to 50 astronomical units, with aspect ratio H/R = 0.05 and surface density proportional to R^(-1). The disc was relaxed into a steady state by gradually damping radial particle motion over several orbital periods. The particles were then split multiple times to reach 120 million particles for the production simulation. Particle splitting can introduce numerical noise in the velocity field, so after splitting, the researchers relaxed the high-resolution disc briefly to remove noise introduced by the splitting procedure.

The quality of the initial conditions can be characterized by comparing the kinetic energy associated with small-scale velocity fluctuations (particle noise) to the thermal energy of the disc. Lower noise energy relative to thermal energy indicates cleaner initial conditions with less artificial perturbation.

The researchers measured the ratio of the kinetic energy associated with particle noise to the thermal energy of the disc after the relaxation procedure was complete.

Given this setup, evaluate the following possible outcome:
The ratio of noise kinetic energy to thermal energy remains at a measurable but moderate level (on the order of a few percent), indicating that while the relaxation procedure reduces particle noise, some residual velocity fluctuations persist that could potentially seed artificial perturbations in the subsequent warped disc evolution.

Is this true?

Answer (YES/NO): NO